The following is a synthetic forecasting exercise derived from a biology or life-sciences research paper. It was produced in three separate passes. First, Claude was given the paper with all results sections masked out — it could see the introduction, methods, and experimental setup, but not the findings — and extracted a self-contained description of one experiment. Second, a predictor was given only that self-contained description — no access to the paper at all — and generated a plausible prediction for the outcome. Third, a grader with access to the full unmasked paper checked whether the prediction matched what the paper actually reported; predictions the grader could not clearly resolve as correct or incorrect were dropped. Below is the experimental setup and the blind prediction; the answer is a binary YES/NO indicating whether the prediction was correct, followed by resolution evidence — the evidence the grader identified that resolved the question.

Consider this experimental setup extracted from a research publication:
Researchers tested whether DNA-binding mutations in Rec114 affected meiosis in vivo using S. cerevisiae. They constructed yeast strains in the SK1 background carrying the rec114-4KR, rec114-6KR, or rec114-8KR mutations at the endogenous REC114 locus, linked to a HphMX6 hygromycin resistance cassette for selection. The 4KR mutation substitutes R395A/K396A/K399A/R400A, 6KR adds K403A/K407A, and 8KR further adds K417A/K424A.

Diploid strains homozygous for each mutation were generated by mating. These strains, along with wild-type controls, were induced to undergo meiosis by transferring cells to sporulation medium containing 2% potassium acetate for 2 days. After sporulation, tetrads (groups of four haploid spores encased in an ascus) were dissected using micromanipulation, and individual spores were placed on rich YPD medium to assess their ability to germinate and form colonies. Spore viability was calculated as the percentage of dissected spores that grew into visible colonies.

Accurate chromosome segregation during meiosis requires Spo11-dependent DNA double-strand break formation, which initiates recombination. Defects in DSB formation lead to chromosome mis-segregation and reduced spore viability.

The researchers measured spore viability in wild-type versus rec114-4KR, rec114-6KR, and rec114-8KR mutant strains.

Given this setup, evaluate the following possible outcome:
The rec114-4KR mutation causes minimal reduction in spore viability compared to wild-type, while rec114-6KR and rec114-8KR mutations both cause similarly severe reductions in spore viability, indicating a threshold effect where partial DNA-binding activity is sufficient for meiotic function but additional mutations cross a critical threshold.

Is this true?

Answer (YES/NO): NO